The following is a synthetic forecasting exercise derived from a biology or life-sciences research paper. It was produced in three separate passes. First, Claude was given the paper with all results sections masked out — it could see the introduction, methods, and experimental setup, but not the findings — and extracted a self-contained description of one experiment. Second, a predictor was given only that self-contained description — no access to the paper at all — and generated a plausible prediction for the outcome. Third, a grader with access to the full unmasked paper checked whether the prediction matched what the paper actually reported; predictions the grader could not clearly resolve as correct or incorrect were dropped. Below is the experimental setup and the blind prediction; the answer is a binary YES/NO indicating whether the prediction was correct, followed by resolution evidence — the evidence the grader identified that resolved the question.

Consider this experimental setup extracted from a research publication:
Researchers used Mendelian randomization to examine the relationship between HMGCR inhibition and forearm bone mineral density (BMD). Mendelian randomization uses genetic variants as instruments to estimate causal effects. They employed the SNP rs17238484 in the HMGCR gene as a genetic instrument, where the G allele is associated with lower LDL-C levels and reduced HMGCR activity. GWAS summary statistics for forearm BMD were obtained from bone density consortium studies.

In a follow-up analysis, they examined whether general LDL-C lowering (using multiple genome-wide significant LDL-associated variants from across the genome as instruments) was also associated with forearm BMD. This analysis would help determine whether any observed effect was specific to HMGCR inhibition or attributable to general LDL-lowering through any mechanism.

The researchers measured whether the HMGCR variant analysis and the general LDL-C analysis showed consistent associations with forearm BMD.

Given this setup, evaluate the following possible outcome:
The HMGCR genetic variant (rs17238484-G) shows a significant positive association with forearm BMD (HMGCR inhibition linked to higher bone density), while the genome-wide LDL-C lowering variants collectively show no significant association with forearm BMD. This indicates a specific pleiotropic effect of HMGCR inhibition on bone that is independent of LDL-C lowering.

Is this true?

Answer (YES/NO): YES